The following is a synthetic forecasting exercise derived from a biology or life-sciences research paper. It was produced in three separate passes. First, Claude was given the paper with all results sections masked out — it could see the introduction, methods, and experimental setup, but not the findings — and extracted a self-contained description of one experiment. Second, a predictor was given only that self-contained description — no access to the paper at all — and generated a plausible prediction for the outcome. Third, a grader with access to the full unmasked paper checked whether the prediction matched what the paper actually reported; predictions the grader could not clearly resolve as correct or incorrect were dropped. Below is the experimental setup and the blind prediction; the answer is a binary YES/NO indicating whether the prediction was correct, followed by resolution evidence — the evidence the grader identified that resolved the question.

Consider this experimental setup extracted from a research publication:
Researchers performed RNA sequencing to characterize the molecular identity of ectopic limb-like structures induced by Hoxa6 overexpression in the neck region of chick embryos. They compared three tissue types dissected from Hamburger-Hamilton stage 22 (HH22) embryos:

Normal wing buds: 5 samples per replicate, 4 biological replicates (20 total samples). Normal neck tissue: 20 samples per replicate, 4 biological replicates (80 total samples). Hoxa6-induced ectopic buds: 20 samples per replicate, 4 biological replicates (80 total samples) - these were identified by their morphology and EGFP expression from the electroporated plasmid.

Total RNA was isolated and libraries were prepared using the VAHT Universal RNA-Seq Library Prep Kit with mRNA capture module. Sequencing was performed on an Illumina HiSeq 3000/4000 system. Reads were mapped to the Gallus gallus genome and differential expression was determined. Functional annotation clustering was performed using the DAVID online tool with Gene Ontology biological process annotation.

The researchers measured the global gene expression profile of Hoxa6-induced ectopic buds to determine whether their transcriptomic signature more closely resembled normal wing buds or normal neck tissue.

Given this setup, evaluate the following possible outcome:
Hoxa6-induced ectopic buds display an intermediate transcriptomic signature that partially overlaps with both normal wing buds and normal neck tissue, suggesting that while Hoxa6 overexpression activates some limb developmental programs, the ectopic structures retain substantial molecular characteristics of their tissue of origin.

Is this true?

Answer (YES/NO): NO